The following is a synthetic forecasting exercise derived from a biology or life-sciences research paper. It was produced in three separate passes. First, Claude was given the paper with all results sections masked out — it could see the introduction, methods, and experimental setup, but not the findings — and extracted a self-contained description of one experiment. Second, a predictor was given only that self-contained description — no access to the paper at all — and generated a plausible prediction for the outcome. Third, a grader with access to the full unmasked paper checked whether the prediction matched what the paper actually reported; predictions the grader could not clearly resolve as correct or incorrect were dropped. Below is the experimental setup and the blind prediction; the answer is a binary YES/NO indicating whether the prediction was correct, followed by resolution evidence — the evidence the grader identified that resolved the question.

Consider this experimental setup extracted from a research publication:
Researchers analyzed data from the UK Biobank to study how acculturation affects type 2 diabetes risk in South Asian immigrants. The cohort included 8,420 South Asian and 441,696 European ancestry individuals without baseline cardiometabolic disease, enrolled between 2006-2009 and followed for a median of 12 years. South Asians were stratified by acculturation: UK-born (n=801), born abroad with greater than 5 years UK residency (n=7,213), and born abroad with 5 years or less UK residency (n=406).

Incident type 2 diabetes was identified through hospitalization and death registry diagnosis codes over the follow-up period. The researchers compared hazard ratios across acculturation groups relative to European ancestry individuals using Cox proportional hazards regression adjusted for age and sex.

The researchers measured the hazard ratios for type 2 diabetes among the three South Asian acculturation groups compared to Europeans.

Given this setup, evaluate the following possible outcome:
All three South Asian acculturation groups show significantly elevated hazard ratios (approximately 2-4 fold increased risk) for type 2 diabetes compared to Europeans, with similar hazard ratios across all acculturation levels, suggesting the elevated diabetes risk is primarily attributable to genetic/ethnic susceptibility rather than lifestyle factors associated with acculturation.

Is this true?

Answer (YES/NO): NO